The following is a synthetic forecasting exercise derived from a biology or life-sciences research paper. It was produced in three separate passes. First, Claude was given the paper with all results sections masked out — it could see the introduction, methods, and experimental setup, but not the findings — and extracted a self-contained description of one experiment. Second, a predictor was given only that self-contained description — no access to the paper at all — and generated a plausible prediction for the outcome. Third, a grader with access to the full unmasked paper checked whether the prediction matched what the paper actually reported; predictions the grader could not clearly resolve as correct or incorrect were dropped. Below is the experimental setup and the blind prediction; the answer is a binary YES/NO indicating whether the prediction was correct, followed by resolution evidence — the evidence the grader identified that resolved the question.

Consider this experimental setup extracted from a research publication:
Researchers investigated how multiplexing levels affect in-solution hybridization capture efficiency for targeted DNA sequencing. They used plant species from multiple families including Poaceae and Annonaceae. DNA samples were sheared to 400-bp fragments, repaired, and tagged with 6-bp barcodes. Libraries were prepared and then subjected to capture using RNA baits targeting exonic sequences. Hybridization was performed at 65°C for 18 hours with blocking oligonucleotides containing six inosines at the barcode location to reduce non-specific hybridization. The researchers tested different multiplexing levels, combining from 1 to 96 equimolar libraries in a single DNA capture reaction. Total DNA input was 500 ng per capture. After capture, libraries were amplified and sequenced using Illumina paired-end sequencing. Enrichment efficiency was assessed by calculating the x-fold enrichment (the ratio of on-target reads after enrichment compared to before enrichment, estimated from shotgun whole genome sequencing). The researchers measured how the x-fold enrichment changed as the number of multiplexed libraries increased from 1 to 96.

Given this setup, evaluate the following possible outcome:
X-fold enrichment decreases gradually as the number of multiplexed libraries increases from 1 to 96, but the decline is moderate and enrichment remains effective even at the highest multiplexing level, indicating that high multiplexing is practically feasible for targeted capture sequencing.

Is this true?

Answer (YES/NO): NO